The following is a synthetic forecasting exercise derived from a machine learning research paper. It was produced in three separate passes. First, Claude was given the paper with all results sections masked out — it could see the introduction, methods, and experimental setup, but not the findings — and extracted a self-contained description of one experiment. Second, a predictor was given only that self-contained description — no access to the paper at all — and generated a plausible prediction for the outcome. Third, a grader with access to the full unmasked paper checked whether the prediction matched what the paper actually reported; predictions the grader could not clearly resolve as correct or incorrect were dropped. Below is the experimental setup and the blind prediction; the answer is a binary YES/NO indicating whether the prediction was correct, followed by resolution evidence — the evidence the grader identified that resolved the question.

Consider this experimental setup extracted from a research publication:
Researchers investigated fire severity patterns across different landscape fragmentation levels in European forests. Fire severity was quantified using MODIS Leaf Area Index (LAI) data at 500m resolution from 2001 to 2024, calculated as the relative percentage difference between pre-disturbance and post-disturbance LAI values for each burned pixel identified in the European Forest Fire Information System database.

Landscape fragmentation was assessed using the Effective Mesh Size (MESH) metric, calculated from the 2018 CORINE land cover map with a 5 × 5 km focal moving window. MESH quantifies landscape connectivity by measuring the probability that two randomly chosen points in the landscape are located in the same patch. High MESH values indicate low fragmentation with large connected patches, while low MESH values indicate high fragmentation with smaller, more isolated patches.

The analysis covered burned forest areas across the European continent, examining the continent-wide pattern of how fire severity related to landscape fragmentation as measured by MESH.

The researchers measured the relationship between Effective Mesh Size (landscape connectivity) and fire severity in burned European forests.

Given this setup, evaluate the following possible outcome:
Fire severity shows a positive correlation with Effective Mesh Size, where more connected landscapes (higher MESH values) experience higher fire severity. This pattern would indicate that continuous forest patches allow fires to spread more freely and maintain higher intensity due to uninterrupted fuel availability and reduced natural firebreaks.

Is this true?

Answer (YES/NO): YES